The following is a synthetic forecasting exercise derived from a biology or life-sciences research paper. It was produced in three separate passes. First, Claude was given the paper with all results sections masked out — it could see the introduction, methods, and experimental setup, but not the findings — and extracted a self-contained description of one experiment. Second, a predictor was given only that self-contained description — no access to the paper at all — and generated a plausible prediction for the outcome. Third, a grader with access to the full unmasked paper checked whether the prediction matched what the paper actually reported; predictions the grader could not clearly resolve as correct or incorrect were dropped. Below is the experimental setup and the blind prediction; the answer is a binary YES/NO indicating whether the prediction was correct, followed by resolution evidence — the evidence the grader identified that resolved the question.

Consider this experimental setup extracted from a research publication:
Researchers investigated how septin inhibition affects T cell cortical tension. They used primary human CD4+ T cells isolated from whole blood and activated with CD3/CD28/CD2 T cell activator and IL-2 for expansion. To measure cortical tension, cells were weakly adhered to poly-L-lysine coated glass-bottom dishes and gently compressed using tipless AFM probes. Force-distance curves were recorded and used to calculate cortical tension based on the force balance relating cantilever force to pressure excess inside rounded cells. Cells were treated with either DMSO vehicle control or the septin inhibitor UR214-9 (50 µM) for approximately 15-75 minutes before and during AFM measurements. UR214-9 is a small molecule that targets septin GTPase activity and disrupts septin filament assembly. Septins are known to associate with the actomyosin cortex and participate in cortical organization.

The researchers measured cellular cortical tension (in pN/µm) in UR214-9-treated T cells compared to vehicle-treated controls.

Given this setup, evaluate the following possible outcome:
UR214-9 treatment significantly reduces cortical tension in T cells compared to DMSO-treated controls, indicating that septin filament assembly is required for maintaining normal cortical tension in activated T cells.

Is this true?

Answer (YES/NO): NO